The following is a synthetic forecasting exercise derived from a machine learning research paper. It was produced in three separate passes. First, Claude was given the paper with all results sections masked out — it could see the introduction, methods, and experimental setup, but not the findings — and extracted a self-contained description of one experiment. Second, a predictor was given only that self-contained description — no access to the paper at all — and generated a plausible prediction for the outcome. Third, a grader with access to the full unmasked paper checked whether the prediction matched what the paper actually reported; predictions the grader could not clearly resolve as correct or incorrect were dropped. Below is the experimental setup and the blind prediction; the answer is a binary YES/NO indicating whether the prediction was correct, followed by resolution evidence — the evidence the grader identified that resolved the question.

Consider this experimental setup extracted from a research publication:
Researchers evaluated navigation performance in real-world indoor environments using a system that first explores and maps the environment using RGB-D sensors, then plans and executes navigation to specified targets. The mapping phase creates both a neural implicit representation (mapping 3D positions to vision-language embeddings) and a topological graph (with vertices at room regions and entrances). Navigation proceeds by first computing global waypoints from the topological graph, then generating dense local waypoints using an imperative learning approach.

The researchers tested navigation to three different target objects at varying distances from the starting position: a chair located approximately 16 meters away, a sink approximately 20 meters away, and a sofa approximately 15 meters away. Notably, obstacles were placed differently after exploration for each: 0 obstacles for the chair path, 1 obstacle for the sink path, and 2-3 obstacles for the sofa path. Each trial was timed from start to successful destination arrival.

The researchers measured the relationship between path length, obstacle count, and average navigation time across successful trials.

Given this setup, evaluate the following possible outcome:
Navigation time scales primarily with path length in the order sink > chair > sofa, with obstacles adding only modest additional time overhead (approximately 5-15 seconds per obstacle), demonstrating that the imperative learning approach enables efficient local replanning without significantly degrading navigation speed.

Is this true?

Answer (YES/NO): YES